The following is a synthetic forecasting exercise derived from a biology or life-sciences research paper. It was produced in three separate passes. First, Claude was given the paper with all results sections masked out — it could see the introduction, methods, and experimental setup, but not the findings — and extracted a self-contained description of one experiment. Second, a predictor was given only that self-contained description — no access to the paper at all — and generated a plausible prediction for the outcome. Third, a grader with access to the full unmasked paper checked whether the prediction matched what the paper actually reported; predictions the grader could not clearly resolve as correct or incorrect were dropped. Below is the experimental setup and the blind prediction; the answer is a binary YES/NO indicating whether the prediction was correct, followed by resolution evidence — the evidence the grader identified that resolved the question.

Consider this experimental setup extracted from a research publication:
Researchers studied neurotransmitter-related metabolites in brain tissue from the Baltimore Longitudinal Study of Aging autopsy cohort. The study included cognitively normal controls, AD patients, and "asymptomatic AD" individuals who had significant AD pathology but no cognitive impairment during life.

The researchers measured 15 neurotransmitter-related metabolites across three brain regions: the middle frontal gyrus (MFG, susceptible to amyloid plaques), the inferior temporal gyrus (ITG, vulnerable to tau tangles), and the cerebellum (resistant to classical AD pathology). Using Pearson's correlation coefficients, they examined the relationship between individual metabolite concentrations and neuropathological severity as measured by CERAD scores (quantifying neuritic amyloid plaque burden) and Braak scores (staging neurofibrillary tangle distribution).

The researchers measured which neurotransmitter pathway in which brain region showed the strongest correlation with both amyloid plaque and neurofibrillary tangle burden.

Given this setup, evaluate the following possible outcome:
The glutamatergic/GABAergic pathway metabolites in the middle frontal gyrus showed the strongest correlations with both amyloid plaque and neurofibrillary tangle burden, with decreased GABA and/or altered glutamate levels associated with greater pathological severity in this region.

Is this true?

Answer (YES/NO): NO